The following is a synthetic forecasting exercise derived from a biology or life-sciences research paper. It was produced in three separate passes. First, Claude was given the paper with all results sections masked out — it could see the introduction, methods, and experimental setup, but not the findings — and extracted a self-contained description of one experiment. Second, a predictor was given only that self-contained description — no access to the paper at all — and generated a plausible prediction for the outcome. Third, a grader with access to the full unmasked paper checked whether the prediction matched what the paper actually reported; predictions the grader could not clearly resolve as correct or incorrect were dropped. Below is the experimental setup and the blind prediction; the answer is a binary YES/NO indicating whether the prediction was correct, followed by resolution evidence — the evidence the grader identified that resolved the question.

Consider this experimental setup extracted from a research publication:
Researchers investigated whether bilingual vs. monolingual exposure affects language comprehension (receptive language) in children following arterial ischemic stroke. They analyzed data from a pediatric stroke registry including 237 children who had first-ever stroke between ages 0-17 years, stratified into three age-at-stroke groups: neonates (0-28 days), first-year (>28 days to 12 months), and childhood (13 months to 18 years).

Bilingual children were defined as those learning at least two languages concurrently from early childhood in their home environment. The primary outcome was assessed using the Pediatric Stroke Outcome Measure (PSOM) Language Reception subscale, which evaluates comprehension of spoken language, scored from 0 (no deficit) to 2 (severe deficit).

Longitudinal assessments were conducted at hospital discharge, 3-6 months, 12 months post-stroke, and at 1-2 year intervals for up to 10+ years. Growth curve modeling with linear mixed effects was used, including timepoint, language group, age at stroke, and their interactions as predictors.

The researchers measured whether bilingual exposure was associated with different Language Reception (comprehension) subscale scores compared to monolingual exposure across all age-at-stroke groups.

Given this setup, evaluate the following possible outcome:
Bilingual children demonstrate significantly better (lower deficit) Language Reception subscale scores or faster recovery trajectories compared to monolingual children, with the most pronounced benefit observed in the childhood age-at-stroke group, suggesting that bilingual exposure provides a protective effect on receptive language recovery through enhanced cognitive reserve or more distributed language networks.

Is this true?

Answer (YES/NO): NO